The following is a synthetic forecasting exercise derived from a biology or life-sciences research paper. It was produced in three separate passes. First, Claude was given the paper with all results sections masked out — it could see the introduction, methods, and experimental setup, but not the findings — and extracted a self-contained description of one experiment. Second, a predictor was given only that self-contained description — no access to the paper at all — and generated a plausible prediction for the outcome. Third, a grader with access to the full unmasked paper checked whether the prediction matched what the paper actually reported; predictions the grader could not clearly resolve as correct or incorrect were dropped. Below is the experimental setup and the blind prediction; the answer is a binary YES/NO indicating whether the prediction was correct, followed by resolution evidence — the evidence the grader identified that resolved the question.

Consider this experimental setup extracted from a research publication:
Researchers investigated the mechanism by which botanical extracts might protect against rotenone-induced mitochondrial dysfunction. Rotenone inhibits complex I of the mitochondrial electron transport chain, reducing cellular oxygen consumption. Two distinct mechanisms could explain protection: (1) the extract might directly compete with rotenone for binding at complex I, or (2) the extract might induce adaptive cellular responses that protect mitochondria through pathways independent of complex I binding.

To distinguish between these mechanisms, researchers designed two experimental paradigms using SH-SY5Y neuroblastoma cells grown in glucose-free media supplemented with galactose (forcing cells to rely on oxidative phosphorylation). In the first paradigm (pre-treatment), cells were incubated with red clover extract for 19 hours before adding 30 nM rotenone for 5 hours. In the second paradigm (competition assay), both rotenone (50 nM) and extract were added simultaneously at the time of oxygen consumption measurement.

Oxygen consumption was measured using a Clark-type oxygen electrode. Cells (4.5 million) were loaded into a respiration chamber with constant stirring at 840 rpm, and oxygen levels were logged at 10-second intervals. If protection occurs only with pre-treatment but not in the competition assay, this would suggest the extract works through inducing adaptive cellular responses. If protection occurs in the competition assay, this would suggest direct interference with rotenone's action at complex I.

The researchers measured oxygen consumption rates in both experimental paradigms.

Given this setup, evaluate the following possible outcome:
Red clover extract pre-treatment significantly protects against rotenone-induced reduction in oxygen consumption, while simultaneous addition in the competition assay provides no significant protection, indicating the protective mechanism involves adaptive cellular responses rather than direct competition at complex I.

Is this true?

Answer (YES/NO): NO